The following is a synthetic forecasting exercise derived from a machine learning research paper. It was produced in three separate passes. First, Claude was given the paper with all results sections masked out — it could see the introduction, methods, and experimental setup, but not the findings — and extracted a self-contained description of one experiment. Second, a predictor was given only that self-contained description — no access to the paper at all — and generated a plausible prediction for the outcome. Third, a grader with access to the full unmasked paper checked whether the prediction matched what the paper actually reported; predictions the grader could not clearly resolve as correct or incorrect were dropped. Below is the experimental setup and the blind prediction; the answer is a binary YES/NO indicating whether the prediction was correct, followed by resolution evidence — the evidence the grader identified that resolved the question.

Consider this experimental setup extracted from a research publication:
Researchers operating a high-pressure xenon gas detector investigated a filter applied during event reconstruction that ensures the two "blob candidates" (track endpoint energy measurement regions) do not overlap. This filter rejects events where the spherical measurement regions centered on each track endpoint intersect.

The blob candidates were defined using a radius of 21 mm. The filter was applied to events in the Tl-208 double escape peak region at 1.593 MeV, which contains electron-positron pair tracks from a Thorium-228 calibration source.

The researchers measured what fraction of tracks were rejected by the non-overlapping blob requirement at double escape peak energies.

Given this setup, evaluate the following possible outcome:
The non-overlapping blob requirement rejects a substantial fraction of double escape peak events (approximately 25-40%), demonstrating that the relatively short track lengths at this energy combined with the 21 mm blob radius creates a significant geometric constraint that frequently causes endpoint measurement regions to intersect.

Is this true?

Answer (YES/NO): NO